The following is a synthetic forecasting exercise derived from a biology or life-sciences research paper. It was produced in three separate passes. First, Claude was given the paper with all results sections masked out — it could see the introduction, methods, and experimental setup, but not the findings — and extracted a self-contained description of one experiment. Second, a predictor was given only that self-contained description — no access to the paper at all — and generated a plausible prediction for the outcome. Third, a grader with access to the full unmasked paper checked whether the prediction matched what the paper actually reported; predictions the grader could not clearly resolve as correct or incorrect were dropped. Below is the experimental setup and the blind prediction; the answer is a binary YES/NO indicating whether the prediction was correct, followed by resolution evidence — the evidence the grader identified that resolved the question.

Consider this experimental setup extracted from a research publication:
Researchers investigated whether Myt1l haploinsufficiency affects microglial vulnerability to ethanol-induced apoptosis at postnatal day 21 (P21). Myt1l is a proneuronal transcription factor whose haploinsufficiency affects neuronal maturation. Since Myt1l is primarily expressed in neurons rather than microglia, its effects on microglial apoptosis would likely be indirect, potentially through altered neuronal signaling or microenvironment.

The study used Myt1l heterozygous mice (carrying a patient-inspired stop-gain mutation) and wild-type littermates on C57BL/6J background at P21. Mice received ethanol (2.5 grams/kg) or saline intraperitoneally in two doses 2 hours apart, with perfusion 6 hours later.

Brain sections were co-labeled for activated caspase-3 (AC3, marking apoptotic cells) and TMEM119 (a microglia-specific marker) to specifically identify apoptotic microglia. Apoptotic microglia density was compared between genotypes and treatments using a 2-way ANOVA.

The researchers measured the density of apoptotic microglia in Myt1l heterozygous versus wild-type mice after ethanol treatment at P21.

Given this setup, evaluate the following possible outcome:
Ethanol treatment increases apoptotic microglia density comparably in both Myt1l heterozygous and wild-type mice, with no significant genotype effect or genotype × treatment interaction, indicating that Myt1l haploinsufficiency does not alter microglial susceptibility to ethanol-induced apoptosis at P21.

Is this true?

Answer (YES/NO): NO